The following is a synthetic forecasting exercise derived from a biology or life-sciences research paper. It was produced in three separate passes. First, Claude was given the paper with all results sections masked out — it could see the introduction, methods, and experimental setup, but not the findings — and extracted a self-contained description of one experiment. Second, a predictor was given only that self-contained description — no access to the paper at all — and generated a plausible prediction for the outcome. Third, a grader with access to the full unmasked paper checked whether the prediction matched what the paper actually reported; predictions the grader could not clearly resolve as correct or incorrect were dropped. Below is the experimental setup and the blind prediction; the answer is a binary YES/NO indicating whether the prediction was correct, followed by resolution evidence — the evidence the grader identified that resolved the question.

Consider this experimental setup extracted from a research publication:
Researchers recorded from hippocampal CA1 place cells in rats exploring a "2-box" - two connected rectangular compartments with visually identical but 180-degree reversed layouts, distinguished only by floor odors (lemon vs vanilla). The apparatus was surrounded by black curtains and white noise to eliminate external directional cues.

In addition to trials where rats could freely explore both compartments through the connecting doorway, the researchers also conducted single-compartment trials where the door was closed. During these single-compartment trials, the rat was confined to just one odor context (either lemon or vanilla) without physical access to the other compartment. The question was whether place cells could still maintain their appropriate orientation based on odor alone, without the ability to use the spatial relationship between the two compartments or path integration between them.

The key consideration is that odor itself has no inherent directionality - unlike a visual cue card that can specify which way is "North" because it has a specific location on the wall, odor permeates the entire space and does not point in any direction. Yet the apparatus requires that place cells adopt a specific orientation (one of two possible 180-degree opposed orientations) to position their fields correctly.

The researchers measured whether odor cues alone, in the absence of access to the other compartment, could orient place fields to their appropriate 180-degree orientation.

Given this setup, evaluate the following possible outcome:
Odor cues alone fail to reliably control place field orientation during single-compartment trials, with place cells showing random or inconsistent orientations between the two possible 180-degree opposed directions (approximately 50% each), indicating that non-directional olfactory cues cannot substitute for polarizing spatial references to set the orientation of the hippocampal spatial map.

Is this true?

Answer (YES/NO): NO